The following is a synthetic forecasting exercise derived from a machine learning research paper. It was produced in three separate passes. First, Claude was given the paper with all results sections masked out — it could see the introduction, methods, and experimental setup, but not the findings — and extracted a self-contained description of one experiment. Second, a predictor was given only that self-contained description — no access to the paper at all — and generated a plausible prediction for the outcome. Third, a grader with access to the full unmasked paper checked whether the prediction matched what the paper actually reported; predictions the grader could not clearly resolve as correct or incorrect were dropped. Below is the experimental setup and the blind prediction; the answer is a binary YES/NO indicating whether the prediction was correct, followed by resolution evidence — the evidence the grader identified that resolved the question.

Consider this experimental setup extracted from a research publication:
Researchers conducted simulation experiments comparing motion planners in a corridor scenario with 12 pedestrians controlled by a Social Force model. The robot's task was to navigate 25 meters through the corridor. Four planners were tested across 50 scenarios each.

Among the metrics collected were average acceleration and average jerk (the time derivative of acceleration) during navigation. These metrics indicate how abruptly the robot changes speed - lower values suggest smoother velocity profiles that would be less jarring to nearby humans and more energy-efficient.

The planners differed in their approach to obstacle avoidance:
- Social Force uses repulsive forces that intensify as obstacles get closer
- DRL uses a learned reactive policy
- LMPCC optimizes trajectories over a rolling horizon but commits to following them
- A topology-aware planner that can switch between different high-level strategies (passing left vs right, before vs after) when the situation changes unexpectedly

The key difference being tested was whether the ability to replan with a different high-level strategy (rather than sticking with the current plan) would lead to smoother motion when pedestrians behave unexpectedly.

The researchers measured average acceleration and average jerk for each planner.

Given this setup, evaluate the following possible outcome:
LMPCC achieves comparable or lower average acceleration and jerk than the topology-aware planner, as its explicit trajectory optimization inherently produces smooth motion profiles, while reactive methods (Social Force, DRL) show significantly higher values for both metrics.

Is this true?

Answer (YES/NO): NO